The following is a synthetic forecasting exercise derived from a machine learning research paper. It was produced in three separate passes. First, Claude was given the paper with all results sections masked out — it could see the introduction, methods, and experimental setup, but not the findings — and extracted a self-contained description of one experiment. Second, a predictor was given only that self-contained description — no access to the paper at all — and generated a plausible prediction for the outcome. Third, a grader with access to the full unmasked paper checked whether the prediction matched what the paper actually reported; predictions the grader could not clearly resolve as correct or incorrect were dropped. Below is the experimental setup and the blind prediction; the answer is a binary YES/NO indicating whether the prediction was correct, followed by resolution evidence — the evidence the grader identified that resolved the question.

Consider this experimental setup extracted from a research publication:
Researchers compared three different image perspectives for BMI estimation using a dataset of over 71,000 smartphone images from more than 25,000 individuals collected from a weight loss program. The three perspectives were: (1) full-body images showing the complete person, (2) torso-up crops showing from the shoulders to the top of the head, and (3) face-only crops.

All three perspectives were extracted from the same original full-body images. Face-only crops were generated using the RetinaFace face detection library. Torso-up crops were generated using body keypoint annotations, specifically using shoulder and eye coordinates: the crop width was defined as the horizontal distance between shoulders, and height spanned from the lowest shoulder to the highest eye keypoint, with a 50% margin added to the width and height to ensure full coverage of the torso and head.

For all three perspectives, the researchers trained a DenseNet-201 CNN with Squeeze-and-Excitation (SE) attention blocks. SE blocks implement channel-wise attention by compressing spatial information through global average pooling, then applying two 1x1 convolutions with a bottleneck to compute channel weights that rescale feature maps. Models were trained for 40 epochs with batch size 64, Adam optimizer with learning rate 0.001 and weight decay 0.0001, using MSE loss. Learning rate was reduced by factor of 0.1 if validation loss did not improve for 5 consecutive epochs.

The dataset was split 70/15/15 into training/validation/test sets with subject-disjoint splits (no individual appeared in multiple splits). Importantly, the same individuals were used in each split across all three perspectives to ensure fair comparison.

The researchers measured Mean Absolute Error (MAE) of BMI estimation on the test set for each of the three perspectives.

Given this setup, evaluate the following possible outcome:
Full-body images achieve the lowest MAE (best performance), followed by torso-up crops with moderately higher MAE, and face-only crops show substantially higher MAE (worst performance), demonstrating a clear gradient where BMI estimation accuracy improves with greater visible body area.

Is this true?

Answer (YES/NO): YES